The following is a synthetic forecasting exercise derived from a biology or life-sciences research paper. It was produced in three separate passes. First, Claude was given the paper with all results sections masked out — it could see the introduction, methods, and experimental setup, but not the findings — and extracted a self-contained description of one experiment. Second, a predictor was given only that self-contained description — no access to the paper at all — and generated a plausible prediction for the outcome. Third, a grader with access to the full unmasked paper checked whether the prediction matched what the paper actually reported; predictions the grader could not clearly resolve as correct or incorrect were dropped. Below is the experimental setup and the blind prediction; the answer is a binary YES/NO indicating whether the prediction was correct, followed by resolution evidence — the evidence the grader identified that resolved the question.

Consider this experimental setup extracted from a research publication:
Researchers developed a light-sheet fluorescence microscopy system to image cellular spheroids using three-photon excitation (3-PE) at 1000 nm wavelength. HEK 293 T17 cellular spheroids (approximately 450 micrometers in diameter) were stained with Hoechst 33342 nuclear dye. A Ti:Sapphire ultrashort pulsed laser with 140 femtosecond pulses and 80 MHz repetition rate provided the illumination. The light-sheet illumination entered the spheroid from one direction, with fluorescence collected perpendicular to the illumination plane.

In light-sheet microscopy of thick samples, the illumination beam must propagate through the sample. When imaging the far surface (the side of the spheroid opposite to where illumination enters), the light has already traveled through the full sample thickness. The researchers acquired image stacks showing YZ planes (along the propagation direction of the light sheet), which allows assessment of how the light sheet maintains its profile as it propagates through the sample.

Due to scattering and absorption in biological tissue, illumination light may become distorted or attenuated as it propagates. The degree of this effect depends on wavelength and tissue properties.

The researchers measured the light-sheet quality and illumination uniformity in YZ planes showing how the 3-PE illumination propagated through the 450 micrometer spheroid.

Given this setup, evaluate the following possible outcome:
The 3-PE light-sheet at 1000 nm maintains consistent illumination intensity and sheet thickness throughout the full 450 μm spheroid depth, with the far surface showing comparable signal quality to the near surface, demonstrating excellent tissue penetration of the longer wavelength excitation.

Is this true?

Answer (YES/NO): YES